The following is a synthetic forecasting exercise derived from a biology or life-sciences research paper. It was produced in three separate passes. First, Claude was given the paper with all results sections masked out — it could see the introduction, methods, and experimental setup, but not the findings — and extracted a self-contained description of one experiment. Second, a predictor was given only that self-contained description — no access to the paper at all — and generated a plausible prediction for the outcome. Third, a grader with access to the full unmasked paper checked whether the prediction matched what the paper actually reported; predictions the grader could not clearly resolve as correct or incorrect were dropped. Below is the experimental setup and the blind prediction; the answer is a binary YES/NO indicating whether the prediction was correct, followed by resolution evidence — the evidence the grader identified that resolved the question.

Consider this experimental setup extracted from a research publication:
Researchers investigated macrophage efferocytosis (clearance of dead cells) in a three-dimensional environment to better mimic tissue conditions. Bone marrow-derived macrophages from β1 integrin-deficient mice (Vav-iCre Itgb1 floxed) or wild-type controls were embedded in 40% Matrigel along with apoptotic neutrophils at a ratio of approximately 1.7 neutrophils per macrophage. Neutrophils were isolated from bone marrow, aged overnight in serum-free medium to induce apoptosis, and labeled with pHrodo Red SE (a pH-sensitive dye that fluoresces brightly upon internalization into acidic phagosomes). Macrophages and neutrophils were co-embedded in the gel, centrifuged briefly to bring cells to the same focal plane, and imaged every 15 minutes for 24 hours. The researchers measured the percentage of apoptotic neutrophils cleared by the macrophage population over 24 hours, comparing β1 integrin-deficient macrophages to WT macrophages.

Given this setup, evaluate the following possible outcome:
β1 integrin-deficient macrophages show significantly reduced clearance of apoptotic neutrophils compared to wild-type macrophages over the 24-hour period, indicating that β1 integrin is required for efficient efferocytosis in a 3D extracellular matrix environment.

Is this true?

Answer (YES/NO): YES